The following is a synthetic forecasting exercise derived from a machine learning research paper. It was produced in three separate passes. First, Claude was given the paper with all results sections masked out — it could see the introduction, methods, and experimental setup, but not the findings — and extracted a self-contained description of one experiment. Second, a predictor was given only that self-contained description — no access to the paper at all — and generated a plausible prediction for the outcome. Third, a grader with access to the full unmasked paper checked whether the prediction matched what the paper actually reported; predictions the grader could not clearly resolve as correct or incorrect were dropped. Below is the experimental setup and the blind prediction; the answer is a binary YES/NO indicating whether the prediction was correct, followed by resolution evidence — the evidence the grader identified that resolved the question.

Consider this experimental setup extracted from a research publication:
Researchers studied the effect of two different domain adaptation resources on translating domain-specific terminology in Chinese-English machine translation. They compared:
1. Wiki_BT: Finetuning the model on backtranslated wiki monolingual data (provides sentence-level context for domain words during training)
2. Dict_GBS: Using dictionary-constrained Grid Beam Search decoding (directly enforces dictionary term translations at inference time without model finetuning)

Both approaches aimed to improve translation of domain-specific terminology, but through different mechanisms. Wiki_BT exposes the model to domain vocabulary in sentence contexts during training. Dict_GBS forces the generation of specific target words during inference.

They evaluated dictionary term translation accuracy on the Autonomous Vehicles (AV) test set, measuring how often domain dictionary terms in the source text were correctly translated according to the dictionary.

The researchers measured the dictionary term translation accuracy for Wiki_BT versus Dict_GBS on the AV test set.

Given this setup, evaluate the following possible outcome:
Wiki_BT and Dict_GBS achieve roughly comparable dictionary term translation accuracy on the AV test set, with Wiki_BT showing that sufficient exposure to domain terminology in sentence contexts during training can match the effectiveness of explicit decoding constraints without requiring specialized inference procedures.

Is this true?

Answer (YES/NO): NO